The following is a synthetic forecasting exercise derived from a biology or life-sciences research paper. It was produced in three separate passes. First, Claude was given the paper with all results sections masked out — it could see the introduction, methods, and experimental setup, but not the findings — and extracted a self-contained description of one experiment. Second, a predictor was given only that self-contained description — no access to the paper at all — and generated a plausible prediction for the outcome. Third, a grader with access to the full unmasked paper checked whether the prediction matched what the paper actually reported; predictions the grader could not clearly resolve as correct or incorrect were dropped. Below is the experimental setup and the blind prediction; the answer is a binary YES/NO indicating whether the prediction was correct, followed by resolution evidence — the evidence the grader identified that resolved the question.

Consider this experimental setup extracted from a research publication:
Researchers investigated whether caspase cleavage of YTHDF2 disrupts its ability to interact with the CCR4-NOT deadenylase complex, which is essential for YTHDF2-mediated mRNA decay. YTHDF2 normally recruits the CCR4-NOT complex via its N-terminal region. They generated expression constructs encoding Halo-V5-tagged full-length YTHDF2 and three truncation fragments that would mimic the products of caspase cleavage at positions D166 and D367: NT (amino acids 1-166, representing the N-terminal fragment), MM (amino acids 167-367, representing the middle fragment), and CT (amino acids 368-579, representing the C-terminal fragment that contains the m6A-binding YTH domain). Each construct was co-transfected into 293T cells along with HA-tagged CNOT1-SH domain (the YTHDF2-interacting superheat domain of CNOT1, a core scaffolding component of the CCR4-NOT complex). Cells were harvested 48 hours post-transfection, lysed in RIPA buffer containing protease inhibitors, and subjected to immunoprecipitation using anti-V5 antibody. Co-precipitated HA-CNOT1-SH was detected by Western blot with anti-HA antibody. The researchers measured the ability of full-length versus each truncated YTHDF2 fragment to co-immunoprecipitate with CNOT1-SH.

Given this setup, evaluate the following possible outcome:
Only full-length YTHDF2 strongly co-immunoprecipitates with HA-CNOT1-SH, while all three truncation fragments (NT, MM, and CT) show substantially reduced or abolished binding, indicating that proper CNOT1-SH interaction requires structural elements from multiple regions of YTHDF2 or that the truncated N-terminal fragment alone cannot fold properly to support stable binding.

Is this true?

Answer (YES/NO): YES